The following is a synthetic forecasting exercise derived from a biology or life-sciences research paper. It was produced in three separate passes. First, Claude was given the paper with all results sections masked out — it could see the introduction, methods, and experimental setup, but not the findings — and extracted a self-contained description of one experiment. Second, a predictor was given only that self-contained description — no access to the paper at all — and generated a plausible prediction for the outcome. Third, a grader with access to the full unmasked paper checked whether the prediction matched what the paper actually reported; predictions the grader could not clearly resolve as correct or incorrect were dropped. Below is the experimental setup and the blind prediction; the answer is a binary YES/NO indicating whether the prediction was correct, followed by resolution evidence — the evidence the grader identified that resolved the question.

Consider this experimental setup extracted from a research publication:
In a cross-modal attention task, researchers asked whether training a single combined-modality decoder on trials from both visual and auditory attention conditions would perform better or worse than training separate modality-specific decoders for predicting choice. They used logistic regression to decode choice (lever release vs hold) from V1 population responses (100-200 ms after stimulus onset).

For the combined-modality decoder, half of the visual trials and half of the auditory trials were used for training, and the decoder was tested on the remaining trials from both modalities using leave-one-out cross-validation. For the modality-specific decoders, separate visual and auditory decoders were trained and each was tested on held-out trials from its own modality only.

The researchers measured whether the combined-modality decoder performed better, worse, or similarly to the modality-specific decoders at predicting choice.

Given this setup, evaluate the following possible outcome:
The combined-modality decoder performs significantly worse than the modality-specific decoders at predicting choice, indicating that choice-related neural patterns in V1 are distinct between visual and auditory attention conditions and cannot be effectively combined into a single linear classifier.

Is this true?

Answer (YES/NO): YES